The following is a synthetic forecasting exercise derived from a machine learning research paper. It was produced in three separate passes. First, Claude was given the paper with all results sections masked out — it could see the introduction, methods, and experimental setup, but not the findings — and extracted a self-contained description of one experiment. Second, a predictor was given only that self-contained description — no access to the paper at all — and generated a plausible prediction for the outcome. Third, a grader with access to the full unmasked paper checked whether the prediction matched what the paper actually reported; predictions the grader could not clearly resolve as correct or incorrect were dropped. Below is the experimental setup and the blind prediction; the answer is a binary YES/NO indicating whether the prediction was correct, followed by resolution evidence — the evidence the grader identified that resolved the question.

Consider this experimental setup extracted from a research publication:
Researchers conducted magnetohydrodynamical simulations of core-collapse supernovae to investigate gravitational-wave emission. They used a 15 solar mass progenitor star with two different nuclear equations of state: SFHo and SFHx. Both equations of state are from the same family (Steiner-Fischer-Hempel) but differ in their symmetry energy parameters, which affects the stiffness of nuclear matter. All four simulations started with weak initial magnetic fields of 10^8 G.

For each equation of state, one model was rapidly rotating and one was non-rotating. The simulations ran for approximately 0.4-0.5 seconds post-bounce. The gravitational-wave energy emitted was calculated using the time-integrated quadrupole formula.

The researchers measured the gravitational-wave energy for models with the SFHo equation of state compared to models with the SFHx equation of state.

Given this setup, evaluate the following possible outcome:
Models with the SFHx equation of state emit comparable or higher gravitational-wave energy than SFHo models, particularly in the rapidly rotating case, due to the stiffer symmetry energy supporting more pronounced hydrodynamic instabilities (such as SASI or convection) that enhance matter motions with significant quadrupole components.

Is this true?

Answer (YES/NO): NO